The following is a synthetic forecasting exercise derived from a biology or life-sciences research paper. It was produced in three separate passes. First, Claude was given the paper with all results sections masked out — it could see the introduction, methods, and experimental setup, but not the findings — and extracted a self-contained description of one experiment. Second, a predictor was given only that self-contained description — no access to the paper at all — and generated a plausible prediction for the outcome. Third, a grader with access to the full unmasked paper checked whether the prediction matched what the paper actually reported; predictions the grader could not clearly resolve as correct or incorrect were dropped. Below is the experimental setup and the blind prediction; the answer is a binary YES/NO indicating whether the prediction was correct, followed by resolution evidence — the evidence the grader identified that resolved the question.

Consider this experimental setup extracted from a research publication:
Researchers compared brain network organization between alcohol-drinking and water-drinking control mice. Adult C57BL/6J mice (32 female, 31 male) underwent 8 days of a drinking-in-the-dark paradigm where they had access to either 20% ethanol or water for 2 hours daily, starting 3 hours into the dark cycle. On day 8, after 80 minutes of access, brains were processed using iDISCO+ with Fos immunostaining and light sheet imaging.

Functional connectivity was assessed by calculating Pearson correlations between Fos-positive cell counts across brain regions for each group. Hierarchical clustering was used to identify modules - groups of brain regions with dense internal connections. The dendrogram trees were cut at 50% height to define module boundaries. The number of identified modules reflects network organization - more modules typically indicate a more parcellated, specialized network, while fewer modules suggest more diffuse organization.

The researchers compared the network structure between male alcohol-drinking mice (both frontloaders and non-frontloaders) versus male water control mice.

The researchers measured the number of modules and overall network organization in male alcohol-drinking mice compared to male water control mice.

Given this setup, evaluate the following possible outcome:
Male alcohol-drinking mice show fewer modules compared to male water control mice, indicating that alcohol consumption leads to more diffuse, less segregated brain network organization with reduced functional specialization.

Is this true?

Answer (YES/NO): YES